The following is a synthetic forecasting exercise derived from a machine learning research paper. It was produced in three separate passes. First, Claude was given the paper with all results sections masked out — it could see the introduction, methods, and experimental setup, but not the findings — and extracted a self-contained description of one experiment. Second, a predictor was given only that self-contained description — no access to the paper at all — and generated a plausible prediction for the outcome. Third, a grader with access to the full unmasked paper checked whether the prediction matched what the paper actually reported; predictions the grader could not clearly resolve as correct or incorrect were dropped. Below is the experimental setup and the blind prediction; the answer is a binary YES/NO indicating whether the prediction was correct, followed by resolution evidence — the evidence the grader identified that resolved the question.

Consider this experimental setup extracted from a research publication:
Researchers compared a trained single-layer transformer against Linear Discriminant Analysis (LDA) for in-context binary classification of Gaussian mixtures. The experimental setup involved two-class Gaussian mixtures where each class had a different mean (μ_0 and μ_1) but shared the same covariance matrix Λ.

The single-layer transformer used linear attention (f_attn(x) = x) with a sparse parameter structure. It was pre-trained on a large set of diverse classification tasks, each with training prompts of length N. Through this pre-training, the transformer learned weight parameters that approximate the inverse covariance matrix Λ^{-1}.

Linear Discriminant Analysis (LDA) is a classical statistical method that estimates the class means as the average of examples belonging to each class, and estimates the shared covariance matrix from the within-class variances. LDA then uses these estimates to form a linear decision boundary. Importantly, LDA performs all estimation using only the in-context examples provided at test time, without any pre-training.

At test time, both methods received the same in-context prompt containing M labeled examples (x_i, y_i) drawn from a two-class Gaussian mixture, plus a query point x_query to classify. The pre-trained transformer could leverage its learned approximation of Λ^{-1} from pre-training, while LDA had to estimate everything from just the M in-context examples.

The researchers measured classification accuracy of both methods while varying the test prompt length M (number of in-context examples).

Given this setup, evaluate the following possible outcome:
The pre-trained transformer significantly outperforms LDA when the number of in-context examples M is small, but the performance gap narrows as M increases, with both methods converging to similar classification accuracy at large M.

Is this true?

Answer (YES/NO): YES